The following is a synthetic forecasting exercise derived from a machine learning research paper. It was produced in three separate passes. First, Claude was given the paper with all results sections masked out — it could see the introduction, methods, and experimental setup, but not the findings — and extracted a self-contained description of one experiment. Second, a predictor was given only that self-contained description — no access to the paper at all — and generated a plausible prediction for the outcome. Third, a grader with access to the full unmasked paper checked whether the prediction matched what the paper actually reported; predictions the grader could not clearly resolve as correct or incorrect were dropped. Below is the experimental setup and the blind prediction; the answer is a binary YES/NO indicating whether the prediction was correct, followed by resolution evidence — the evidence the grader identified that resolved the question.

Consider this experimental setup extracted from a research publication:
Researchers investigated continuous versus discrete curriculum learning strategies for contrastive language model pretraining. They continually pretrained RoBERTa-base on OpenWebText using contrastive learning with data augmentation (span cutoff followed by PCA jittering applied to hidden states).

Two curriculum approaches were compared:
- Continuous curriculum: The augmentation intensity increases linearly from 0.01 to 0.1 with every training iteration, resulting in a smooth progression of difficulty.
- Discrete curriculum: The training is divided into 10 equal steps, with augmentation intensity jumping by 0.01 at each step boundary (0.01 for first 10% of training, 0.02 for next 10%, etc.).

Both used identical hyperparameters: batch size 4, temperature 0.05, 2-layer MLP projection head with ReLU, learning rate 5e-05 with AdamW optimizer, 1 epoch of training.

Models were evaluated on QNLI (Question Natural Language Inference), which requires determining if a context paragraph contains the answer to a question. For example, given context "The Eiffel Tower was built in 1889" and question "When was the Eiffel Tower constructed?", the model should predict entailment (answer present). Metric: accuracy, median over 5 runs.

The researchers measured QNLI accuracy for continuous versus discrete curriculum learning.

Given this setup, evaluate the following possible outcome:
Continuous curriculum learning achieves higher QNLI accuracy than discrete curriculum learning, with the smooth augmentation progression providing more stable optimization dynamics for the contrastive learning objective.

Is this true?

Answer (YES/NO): NO